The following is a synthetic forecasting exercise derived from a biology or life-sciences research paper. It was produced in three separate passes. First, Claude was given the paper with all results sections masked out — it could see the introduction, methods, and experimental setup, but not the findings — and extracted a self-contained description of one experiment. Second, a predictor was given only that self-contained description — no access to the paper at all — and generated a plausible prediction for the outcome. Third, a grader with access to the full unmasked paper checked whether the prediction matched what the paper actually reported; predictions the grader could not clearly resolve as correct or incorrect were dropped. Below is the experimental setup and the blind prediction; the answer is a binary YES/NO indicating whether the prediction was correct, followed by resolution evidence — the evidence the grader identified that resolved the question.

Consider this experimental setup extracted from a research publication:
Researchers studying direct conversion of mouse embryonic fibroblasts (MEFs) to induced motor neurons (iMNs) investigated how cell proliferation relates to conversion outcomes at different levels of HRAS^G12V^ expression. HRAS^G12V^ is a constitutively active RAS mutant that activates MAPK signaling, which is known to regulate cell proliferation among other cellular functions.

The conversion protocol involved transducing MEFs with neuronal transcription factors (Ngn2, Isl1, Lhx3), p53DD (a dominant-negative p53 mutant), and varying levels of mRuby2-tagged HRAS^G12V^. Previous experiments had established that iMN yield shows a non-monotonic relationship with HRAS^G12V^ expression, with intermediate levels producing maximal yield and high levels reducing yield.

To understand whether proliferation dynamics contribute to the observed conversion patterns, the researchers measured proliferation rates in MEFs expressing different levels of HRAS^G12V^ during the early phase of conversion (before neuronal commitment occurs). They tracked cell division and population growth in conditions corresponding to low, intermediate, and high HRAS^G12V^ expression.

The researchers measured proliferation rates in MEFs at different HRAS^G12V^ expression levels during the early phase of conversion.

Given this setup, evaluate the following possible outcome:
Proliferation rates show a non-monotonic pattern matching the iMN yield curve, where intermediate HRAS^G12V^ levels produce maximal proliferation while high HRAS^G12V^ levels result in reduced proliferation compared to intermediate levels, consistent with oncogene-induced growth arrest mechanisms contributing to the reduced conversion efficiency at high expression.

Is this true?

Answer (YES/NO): YES